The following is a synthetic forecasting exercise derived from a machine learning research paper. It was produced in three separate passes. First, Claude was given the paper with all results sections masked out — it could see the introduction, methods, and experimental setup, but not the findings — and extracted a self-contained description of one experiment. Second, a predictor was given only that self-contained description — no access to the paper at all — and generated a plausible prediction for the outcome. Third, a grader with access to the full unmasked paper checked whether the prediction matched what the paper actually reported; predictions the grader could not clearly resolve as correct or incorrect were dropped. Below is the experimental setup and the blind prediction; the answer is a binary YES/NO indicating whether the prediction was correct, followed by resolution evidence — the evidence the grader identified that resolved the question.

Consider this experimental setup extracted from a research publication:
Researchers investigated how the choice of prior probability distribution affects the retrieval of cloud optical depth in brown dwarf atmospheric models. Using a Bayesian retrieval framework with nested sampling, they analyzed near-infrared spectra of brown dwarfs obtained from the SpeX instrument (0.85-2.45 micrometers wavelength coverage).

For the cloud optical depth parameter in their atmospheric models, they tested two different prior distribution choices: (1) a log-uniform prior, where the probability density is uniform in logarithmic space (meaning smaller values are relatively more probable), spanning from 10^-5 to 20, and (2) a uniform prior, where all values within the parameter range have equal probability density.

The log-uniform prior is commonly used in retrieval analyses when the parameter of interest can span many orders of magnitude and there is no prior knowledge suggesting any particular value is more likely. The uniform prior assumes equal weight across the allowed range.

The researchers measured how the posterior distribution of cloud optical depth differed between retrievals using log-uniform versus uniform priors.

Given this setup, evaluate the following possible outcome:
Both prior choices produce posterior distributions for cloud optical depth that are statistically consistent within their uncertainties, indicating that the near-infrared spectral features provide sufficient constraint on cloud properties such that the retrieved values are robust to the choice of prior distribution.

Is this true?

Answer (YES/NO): NO